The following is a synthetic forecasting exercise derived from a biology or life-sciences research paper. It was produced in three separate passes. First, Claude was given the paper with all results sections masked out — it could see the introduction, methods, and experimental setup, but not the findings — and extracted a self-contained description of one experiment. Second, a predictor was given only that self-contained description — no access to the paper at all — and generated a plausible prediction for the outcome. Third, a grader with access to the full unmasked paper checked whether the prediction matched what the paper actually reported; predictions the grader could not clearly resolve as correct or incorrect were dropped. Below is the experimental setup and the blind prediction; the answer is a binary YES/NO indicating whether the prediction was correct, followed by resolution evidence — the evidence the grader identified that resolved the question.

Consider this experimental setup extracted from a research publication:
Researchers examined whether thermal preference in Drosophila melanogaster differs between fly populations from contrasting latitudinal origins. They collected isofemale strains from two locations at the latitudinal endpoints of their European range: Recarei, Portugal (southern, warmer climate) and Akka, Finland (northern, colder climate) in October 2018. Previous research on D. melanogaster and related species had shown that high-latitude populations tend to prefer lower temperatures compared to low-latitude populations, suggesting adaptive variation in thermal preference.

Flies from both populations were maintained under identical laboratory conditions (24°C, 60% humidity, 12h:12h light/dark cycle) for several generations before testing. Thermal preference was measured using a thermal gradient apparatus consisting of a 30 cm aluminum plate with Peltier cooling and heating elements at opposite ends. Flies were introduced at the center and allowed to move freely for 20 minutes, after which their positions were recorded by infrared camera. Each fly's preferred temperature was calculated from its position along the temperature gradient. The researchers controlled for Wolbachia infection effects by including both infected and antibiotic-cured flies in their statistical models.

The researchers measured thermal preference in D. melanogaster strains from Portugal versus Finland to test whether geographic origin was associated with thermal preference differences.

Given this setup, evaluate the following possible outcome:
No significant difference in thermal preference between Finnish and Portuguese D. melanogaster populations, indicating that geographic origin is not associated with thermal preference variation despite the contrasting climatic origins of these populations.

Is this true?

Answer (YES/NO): YES